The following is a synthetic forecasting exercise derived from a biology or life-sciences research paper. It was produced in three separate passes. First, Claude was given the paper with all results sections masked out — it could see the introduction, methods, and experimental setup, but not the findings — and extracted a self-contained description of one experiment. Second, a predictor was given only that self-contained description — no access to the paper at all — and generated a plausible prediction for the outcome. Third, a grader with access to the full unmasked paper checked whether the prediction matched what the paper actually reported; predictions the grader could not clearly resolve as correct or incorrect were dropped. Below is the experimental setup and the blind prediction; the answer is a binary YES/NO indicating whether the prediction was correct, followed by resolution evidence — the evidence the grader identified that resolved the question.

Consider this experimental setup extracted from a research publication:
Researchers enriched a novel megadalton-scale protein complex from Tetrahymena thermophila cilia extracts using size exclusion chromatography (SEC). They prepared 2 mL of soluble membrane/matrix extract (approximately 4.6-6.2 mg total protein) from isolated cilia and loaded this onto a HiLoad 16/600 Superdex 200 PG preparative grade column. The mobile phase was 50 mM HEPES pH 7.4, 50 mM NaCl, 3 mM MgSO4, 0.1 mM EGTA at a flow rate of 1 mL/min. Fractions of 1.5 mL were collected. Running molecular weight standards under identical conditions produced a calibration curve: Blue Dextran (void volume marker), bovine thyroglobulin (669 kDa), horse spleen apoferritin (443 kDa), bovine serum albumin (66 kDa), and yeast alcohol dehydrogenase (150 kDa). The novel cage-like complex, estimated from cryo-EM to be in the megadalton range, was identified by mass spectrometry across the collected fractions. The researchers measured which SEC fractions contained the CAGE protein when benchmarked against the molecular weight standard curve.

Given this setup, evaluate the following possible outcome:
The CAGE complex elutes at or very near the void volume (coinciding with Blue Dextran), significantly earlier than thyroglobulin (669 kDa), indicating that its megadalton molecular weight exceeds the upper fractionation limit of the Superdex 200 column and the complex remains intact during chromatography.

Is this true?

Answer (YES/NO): NO